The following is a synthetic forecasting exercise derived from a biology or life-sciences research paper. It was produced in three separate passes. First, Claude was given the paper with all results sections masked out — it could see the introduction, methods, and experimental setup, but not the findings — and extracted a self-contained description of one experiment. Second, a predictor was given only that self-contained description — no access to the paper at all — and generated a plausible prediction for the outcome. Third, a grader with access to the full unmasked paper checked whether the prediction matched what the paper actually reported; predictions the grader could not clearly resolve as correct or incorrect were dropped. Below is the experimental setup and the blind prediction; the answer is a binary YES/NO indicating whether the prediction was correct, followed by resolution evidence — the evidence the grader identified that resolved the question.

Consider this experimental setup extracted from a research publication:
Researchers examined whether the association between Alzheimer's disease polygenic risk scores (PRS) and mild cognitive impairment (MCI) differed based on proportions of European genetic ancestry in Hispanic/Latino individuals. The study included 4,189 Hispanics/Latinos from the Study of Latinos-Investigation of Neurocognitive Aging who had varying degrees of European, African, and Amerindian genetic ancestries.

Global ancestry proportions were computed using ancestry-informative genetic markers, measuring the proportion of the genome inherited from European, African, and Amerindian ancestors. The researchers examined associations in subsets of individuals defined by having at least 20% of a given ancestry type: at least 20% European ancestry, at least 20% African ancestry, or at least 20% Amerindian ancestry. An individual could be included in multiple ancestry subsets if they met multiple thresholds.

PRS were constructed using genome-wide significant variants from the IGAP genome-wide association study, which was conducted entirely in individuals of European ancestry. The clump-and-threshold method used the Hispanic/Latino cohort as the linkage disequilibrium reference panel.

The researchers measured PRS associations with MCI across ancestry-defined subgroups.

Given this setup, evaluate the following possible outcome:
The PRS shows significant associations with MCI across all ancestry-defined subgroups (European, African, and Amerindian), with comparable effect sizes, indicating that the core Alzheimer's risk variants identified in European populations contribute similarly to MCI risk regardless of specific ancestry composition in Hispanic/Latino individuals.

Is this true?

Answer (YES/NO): NO